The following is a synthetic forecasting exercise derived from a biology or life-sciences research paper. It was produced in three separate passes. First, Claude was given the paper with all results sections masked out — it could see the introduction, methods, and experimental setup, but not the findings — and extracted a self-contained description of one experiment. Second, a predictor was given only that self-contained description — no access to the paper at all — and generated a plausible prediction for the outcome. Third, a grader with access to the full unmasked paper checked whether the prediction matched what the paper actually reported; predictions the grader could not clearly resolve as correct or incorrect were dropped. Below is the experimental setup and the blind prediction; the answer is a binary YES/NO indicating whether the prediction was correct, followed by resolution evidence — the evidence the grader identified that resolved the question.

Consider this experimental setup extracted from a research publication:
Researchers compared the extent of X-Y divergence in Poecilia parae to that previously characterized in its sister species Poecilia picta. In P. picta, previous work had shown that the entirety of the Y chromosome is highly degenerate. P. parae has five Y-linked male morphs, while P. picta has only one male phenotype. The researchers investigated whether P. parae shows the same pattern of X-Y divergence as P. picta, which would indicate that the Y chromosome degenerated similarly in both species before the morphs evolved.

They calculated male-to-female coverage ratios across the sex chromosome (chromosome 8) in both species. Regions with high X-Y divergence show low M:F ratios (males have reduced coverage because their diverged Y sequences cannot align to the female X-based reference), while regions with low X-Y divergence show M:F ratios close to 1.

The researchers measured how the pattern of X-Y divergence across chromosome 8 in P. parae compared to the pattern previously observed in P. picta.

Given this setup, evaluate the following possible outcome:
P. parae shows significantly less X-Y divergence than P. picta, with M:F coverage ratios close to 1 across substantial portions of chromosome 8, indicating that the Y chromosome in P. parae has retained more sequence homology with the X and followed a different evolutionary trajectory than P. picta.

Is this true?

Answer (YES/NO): NO